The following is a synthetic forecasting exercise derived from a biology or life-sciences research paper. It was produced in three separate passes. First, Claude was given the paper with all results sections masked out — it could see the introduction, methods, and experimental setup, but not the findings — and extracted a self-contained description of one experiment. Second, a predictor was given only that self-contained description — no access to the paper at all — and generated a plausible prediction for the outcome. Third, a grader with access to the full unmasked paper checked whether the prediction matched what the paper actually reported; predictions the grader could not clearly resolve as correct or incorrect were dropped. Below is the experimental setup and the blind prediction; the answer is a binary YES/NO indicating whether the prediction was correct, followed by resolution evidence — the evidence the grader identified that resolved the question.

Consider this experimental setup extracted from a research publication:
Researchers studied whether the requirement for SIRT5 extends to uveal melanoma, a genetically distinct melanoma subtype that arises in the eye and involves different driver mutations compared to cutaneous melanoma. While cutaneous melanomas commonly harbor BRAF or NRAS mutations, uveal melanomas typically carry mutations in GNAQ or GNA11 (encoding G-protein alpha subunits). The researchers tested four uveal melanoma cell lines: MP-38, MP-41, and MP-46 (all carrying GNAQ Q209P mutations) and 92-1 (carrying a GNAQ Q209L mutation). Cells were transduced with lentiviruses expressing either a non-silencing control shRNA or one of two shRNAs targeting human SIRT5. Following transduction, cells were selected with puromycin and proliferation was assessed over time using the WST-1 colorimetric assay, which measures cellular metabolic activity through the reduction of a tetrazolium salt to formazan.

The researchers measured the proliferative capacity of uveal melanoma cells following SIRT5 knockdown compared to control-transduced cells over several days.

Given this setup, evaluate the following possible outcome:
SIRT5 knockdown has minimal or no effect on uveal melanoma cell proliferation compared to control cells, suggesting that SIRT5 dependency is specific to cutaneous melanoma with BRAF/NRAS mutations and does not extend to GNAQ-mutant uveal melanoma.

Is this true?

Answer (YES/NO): NO